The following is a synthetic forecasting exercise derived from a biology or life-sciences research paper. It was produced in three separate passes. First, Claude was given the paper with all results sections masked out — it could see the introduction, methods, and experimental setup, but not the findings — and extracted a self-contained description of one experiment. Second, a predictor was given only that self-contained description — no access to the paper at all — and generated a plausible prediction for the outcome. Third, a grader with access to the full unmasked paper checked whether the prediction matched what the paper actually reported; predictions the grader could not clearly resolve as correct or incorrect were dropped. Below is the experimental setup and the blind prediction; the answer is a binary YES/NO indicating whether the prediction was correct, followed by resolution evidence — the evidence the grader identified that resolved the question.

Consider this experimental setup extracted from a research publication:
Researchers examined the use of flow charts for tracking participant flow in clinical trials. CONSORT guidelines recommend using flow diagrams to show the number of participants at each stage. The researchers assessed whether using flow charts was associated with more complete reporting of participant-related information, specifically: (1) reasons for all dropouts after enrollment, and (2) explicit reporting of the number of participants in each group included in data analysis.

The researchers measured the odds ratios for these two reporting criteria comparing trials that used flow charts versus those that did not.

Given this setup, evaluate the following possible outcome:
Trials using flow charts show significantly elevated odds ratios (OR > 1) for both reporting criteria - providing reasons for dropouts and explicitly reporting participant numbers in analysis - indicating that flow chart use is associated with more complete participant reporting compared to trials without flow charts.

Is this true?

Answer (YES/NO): YES